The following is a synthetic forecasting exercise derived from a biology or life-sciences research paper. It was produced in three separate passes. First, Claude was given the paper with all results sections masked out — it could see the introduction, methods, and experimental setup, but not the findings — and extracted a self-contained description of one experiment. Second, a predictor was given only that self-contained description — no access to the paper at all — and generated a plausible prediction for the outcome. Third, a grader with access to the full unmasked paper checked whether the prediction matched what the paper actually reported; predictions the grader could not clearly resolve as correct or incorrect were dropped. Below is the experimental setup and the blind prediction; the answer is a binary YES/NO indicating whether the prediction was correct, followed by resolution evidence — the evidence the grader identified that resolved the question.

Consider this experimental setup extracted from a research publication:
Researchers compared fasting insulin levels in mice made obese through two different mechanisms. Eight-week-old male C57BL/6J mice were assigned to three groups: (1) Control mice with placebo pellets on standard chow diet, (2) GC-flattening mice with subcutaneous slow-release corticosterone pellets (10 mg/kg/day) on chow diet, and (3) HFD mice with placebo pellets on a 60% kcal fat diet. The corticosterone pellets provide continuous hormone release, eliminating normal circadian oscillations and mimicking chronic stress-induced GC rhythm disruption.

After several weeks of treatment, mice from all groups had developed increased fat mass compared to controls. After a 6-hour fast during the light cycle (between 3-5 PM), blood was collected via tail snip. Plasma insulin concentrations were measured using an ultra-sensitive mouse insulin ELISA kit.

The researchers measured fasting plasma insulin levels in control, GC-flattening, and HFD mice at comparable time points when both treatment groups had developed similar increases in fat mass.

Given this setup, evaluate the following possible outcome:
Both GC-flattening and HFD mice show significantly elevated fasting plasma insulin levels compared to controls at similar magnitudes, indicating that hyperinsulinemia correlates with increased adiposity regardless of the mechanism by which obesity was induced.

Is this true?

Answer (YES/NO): NO